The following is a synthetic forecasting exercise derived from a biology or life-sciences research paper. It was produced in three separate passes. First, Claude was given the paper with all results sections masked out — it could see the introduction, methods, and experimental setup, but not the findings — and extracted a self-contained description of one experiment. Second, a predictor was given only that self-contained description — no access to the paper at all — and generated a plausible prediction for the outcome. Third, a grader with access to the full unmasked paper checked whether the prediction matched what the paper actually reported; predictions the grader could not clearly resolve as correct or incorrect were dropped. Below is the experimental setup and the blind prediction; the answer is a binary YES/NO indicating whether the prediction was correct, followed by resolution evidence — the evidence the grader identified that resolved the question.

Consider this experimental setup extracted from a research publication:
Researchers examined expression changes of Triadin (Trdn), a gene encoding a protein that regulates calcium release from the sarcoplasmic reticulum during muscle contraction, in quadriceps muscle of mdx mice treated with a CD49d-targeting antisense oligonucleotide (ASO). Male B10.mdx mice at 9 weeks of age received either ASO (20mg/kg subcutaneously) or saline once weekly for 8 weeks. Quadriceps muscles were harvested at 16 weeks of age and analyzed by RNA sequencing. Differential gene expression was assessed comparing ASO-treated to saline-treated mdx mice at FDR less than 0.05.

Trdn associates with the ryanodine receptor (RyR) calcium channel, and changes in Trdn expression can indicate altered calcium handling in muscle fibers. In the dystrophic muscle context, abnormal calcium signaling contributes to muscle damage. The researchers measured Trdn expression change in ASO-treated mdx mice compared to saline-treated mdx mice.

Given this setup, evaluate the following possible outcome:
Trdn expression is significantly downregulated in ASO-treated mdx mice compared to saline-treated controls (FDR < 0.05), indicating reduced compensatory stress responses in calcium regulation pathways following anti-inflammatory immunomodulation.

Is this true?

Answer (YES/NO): YES